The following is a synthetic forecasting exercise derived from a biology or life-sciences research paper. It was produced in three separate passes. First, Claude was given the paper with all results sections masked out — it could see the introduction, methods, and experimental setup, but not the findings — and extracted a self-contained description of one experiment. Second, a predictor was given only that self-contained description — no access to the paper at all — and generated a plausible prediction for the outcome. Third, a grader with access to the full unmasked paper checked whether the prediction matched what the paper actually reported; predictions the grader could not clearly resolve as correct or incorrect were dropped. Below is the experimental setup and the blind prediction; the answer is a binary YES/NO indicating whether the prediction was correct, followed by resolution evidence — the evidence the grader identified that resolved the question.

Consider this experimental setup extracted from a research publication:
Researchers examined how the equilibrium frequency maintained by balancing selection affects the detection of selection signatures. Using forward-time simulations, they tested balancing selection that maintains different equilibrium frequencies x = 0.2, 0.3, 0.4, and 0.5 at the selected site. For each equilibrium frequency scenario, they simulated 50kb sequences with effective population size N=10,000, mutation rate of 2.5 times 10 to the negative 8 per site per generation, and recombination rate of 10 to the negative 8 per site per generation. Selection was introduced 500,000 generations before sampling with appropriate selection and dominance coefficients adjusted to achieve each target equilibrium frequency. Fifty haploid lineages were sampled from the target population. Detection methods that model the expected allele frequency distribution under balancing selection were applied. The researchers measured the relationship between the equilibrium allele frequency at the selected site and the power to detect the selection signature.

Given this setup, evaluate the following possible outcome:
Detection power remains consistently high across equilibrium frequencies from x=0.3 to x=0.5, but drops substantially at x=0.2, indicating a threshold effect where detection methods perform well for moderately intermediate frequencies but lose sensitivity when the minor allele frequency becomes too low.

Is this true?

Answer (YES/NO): NO